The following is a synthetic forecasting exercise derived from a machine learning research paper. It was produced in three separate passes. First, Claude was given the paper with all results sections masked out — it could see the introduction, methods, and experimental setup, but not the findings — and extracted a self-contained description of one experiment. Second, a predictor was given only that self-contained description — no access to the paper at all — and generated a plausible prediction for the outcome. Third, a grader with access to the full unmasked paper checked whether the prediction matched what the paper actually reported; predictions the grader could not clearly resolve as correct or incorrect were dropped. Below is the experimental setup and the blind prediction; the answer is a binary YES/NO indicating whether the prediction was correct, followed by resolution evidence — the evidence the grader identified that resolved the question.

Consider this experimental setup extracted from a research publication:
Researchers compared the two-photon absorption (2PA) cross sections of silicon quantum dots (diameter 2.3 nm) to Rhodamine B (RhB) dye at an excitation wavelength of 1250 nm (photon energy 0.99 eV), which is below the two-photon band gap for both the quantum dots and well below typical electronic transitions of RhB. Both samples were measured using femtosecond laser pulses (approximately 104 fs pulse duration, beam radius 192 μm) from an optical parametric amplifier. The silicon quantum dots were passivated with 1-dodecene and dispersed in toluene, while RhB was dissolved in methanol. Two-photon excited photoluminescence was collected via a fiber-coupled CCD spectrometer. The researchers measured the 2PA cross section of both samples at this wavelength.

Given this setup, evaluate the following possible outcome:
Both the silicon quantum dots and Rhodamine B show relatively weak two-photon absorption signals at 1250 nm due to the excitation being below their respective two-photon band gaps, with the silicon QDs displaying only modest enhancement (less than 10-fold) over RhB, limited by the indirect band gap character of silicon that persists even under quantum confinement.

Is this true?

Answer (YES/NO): NO